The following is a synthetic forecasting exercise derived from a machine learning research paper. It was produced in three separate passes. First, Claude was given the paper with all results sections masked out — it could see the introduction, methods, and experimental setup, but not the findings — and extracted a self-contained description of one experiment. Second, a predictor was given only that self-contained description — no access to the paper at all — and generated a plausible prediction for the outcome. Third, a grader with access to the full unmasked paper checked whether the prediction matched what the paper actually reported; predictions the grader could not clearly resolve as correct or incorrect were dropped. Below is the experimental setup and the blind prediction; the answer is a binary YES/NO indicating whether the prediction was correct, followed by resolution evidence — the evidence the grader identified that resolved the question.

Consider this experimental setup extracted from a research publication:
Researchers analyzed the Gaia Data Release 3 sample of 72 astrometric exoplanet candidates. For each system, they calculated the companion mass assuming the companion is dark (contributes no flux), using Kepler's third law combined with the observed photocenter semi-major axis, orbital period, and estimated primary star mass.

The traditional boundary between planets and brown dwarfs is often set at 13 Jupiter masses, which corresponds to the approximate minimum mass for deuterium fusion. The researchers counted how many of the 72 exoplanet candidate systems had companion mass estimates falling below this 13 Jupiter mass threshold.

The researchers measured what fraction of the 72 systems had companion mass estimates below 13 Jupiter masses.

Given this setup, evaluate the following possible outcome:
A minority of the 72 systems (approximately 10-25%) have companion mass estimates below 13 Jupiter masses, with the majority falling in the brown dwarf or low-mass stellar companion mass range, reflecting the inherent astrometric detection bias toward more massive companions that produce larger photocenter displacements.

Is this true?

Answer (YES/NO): YES